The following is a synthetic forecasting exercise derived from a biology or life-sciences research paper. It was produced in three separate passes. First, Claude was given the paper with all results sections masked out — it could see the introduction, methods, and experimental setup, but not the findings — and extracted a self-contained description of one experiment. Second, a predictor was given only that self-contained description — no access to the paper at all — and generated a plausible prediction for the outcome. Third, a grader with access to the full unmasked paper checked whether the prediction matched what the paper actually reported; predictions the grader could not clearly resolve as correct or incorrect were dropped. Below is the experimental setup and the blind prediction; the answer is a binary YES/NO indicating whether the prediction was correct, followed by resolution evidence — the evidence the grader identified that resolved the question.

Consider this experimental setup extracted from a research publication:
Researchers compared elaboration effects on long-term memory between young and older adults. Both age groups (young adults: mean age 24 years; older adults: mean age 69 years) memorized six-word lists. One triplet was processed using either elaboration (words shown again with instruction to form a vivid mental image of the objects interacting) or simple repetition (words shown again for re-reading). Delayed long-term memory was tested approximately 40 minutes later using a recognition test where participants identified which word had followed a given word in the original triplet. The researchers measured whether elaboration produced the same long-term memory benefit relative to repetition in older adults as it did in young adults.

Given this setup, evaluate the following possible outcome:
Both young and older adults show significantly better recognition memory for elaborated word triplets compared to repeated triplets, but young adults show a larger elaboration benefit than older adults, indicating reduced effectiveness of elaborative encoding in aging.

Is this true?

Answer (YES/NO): NO